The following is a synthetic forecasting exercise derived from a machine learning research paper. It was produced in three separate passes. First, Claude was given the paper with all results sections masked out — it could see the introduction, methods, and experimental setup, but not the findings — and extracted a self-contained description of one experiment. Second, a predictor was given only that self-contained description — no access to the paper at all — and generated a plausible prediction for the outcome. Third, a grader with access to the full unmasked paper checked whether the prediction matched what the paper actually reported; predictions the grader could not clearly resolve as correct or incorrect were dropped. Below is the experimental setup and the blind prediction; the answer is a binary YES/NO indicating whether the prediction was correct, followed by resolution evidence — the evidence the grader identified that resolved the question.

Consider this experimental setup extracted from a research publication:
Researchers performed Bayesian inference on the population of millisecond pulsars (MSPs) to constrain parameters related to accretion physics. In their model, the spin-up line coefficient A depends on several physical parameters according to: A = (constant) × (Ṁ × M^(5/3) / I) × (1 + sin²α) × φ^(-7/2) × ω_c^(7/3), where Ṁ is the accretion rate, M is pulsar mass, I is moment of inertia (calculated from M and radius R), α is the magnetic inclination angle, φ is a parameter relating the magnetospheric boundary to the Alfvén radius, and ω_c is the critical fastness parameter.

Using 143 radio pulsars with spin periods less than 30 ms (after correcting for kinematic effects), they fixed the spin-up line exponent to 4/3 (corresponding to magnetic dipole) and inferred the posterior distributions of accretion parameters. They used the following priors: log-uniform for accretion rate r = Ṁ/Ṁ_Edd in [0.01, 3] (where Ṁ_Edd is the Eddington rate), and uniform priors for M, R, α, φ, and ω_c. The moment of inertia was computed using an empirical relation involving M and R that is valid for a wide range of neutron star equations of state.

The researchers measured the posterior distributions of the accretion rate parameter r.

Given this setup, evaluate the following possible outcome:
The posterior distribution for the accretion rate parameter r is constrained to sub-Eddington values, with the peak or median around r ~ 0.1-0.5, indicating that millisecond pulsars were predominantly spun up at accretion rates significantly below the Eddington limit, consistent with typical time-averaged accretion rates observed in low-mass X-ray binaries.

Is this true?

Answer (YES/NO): NO